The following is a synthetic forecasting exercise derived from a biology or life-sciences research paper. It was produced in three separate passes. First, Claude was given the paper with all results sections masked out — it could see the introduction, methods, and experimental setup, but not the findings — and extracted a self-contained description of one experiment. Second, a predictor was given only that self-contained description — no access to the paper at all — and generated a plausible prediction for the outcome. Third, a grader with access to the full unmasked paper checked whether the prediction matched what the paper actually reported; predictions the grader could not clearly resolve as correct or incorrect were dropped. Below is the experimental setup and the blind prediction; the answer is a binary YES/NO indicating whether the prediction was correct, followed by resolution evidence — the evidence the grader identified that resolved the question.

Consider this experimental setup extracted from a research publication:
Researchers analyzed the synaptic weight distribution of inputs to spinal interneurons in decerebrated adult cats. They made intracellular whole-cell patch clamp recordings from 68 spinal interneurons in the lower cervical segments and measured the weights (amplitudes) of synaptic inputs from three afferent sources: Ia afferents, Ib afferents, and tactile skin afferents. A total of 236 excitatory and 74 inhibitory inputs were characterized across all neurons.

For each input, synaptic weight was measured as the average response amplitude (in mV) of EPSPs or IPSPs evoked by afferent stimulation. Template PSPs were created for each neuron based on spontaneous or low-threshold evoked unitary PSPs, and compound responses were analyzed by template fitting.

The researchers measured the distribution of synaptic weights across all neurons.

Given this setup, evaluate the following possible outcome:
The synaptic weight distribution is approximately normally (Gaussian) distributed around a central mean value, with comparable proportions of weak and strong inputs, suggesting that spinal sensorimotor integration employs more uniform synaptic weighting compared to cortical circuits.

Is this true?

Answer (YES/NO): NO